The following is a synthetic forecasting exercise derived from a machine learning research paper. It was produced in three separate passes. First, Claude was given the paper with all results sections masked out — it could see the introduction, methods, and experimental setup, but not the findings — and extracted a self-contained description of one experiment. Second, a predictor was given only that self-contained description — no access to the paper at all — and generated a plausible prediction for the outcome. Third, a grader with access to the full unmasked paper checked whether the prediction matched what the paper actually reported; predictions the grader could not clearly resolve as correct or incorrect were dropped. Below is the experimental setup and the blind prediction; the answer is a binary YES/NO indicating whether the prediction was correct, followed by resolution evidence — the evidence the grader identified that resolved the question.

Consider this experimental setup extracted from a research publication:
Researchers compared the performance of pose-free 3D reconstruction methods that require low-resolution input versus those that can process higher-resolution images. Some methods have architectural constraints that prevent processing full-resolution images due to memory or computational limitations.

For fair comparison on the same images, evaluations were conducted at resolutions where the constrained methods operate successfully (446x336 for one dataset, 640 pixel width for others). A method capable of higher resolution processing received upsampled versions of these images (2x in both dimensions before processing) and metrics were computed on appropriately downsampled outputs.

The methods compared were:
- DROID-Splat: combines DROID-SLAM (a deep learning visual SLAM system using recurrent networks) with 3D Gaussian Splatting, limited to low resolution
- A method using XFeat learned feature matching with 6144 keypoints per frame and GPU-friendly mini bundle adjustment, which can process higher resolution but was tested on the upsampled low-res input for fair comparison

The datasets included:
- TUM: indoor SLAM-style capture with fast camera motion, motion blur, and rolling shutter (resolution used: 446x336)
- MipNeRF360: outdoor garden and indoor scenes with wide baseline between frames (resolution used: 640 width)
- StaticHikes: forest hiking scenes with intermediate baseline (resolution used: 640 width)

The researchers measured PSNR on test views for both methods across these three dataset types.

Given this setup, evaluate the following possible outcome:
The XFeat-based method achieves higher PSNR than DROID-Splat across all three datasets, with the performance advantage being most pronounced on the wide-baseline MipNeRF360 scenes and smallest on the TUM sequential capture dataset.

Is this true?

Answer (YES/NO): NO